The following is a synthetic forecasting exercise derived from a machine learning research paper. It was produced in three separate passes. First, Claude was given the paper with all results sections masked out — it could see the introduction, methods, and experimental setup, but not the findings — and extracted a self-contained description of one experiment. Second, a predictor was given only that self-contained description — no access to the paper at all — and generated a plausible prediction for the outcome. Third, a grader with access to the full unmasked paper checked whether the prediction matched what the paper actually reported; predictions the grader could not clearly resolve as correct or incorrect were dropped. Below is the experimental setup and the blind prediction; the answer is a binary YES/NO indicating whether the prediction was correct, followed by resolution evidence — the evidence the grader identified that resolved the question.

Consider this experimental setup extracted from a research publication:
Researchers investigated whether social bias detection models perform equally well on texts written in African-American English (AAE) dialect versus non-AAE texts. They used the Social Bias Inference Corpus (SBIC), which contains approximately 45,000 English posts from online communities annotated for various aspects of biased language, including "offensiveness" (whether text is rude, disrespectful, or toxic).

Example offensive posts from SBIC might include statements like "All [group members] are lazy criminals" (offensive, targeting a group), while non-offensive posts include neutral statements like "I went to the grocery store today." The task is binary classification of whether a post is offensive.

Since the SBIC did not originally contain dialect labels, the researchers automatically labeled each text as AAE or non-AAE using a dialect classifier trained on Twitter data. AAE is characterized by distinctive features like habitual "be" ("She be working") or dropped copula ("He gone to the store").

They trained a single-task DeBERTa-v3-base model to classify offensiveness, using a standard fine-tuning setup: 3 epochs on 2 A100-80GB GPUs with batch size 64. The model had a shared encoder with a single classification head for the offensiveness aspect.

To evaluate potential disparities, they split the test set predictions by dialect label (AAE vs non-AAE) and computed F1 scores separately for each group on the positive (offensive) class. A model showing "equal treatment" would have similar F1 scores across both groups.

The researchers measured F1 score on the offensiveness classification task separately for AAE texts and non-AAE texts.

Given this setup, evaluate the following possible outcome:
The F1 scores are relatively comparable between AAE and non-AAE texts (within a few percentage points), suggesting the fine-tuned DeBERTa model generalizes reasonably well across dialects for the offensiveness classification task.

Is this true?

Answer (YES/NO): NO